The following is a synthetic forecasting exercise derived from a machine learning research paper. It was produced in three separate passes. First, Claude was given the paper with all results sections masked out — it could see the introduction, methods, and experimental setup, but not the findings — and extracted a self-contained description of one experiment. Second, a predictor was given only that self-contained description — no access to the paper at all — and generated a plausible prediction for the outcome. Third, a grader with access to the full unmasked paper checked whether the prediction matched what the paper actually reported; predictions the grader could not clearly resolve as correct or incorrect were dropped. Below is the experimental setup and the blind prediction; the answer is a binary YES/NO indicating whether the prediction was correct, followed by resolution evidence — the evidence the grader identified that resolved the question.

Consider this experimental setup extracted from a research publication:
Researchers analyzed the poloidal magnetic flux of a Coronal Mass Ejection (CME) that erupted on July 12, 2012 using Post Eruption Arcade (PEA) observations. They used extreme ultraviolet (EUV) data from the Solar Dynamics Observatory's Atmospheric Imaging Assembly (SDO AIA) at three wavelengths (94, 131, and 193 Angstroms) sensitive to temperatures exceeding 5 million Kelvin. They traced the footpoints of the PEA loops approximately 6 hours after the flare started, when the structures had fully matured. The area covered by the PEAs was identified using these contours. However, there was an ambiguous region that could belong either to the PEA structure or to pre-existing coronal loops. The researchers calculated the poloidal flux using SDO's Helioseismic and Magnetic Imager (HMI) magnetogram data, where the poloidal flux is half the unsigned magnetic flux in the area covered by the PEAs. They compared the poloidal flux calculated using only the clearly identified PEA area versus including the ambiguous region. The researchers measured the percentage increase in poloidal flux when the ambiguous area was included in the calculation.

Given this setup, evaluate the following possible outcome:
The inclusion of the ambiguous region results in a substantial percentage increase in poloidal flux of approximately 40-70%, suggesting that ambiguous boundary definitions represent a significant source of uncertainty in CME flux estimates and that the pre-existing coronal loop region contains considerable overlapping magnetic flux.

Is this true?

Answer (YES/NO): NO